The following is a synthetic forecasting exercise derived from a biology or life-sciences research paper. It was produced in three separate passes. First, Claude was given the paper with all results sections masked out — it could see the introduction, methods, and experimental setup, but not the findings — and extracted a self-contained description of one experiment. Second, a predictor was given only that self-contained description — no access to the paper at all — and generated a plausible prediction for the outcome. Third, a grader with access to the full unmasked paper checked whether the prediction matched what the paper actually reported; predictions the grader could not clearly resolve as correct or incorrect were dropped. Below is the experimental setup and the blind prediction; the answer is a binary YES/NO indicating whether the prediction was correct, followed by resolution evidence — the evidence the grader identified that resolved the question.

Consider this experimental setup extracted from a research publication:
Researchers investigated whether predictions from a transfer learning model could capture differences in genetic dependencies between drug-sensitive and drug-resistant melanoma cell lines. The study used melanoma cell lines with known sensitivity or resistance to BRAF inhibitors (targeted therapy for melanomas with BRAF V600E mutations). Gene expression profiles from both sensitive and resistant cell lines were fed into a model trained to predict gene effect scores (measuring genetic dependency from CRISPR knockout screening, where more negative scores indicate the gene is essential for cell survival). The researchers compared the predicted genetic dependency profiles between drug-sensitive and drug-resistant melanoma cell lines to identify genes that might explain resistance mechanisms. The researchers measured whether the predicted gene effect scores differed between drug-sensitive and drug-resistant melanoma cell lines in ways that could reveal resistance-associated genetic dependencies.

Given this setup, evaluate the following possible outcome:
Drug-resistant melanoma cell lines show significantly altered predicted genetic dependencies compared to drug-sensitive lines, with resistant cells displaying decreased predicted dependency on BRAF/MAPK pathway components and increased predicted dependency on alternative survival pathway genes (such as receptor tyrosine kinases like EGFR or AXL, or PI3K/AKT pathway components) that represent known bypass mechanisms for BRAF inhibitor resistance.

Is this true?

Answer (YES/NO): NO